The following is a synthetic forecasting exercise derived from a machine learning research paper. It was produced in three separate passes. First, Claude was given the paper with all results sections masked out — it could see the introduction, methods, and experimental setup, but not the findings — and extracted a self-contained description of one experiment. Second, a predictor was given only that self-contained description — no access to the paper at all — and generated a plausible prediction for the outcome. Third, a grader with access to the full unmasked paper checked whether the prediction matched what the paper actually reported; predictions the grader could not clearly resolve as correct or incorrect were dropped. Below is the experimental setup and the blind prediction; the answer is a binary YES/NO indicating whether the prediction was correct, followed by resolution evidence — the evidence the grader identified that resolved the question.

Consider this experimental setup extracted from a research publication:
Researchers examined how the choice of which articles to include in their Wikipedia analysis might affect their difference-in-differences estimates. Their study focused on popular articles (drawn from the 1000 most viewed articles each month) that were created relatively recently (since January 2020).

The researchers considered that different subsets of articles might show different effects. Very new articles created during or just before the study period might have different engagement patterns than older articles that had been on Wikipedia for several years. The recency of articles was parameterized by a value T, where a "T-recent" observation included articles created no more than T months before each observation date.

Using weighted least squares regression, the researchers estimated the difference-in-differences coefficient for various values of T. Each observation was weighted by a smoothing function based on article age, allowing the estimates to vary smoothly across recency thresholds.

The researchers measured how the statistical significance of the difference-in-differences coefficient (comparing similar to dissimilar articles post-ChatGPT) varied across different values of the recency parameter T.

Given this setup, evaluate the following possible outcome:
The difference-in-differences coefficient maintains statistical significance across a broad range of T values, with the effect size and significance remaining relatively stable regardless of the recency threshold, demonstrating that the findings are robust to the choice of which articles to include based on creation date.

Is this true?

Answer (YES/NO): NO